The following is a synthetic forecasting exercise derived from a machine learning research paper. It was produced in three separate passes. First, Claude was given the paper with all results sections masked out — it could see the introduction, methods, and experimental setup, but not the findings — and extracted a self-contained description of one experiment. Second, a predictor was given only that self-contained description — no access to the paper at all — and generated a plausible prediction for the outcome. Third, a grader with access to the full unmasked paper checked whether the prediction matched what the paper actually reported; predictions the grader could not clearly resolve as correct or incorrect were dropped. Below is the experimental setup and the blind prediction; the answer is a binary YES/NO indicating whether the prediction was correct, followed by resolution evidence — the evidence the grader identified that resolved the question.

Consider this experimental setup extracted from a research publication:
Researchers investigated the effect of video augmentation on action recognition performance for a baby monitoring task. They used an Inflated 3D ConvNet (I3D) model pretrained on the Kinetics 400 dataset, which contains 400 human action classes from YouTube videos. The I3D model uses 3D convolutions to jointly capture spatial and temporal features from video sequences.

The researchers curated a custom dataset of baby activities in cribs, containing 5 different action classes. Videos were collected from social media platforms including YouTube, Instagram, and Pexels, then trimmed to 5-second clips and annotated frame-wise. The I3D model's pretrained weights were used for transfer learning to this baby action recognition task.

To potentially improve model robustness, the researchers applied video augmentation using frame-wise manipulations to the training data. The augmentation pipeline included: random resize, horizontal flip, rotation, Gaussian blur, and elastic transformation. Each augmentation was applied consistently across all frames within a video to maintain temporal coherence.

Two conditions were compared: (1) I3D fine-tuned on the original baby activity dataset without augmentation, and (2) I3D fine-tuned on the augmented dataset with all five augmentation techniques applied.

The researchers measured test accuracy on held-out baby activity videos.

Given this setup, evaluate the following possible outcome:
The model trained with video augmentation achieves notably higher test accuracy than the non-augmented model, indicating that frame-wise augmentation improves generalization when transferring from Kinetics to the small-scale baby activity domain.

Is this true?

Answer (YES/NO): NO